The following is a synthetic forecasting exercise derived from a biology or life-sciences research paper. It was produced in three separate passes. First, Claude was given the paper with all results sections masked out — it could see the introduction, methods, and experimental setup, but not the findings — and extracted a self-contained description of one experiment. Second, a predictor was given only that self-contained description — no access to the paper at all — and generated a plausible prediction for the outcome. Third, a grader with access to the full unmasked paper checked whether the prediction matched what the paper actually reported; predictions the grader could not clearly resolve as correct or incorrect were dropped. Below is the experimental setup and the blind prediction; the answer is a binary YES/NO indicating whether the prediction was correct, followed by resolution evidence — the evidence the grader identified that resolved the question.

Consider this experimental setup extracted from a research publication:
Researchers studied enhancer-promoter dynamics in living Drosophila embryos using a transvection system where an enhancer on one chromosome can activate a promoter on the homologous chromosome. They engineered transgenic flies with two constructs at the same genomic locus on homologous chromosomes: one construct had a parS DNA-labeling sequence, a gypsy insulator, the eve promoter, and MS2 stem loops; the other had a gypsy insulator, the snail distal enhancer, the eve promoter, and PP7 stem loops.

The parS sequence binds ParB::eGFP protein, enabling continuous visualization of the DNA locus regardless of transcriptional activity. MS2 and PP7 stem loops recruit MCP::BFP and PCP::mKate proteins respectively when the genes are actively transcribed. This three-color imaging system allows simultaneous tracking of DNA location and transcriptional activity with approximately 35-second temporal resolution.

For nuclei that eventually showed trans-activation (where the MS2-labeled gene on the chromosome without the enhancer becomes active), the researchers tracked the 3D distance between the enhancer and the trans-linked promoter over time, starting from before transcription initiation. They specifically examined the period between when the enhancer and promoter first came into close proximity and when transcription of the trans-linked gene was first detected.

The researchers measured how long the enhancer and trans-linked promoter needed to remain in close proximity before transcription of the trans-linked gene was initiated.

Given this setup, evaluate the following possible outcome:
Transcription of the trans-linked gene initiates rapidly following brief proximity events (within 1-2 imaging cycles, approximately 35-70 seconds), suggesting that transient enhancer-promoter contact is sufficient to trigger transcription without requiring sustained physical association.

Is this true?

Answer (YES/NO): NO